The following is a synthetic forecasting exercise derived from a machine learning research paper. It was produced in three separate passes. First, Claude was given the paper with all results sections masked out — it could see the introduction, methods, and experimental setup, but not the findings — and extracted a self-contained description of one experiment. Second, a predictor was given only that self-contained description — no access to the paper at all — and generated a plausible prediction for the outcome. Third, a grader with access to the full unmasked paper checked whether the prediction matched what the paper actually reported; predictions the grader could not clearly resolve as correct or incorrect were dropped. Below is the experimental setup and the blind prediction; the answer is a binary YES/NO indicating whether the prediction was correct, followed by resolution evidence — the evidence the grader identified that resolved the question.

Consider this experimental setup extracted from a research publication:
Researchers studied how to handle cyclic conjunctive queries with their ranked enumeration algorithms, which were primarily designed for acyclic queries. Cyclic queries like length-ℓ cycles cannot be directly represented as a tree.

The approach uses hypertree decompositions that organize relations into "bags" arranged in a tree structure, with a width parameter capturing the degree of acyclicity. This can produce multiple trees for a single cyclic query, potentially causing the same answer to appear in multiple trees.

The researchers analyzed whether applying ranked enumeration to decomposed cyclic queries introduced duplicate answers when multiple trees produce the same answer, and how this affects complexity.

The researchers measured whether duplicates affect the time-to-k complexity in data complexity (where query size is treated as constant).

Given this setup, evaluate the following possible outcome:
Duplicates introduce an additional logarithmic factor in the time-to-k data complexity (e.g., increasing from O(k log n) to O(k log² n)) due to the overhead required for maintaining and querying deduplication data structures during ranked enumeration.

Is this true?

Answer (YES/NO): NO